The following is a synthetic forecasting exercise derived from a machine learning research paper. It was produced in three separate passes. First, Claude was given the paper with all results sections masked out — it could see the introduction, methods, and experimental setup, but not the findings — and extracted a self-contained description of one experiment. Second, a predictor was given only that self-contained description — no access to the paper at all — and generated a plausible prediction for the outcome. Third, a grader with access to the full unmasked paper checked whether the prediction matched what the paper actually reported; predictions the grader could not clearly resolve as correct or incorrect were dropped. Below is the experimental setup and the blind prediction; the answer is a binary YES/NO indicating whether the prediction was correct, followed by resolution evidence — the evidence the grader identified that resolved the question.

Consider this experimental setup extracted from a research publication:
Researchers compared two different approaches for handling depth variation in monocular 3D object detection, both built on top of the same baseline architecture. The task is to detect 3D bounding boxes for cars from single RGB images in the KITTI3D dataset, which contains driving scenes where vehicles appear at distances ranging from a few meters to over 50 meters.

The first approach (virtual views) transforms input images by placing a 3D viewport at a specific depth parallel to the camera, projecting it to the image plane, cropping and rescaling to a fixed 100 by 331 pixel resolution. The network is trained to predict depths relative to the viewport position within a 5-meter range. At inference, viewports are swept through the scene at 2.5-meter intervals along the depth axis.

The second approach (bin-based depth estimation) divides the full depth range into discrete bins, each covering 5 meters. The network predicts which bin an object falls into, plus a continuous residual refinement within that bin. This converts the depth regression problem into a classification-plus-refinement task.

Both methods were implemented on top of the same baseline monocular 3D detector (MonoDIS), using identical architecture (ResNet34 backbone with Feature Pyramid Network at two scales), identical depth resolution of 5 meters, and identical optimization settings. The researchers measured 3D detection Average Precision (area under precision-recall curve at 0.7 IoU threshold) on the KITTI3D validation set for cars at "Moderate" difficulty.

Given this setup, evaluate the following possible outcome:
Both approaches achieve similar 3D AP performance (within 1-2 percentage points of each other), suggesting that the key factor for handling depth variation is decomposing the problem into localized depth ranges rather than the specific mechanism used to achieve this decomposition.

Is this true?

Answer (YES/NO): NO